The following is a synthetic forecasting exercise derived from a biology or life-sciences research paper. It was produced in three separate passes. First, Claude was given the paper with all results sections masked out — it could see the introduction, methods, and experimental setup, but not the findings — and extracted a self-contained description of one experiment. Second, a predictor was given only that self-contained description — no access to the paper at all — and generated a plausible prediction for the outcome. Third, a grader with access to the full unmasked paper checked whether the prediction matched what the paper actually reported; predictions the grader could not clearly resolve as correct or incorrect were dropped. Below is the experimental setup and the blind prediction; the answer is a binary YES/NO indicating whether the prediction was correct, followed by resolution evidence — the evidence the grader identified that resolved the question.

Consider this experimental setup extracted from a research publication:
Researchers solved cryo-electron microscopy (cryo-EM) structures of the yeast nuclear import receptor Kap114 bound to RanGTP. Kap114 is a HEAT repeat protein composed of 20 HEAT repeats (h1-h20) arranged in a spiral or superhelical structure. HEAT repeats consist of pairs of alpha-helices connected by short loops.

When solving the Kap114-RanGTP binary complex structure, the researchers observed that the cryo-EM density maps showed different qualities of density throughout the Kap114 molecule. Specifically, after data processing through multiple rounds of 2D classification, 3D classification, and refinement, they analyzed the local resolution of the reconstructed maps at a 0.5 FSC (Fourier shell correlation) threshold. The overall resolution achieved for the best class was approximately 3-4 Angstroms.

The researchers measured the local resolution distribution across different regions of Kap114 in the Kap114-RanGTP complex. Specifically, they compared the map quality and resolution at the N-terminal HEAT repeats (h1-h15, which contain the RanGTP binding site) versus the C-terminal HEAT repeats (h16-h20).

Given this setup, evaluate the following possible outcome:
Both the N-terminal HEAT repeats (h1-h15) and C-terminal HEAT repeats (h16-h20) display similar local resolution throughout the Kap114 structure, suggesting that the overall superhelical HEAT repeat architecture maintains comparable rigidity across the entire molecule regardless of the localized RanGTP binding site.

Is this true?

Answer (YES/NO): NO